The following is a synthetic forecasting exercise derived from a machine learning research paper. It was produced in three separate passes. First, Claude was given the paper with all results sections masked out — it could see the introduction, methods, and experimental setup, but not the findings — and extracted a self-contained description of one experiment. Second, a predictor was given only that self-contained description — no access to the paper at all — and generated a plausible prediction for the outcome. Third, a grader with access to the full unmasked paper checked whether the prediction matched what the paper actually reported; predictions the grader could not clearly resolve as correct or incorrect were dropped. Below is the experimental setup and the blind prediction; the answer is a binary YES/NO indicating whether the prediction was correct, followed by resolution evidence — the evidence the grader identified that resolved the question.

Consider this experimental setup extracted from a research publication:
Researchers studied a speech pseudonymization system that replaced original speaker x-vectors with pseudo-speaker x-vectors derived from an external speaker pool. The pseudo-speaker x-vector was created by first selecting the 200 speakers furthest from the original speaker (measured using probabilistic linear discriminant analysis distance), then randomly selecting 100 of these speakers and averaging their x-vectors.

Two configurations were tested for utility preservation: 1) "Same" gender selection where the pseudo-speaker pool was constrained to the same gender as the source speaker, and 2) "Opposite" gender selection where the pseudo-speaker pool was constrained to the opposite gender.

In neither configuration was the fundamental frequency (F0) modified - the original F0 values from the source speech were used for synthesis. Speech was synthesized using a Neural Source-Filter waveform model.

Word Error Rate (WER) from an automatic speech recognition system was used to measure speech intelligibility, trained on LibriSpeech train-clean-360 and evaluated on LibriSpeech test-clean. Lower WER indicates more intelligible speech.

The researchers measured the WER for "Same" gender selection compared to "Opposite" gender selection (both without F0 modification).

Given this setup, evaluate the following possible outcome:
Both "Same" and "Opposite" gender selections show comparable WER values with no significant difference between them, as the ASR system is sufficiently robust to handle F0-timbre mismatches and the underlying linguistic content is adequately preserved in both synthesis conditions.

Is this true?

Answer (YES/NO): NO